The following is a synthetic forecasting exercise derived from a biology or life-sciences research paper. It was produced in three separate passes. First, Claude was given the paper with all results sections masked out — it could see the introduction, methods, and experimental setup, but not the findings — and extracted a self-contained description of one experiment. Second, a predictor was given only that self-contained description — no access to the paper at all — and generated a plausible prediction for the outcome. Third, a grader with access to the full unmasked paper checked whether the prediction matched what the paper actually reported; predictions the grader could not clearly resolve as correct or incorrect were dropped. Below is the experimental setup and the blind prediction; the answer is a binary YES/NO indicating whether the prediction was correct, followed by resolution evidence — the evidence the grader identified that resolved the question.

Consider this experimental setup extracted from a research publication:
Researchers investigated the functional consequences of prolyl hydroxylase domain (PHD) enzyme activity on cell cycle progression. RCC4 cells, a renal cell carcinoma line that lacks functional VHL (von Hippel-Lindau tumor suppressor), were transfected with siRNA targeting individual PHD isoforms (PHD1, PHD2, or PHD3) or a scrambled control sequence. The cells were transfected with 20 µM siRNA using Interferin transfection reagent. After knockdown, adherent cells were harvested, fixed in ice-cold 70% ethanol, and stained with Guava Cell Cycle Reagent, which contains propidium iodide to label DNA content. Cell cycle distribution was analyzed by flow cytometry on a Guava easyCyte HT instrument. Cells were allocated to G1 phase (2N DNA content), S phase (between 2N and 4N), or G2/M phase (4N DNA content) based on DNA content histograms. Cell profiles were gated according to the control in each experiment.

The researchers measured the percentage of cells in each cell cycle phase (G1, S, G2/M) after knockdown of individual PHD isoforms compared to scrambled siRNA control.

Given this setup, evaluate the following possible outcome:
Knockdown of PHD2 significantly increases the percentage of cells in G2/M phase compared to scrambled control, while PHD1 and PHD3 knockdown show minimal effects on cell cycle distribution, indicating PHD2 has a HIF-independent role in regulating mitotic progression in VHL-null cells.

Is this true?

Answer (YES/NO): NO